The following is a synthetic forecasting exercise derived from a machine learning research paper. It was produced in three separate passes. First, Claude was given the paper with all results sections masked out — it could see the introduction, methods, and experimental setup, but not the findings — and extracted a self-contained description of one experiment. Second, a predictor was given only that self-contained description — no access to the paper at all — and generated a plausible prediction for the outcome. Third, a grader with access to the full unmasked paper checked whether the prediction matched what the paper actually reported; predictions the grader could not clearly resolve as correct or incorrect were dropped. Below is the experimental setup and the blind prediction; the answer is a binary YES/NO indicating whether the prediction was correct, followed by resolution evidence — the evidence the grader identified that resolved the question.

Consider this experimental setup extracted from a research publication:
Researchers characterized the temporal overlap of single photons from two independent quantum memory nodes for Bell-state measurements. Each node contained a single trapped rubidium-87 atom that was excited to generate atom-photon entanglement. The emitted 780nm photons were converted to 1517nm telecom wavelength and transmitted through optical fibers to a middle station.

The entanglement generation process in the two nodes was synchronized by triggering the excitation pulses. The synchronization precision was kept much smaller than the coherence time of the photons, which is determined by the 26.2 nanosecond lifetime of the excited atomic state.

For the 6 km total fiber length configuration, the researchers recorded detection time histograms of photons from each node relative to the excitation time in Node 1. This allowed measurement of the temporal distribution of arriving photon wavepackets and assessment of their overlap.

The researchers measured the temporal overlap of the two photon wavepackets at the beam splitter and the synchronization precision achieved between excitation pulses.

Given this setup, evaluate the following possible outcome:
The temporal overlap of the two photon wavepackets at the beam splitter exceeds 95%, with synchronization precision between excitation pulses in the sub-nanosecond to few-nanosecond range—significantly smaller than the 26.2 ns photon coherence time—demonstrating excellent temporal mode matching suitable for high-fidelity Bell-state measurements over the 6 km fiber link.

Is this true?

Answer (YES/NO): YES